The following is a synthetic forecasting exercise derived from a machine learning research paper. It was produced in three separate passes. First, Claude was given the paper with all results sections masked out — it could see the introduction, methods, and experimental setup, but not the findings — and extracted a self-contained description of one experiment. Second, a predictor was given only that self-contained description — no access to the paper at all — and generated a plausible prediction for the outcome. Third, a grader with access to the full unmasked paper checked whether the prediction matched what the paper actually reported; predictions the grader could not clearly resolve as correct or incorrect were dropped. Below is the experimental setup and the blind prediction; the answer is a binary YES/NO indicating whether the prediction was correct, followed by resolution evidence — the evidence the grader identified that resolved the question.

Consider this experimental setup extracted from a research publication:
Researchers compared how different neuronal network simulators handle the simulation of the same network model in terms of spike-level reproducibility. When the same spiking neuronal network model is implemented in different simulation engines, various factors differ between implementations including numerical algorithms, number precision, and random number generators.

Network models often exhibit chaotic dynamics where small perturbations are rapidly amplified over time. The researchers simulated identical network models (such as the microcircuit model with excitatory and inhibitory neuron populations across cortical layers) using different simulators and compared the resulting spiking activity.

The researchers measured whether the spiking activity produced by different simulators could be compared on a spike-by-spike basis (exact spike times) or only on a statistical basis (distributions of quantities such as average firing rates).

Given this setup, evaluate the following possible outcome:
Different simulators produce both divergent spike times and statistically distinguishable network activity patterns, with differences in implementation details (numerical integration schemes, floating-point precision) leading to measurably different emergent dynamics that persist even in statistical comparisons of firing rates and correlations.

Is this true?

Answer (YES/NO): NO